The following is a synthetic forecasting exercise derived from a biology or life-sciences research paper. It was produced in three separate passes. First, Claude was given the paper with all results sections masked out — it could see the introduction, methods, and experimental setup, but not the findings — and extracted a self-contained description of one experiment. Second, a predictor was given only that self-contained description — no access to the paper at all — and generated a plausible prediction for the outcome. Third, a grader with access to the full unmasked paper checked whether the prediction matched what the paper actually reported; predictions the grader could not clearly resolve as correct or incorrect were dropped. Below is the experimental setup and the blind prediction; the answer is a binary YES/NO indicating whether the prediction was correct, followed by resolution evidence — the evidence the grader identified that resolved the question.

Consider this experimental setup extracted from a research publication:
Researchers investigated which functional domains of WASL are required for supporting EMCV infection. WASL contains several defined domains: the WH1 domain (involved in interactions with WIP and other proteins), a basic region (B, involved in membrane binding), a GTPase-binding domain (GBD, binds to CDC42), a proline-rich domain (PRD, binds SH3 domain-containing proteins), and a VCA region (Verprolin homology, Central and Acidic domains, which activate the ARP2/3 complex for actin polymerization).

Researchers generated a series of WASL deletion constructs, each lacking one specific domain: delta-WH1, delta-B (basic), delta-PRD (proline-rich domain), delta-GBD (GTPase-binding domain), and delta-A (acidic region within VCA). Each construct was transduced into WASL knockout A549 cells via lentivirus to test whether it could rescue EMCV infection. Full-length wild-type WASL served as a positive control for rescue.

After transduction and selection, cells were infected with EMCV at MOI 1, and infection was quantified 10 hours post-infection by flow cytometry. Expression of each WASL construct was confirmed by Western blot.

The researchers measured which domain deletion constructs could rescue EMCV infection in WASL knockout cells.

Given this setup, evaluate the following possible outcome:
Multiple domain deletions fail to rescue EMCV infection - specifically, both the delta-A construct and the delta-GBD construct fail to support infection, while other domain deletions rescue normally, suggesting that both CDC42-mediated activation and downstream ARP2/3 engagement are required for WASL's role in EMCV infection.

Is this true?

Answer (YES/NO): NO